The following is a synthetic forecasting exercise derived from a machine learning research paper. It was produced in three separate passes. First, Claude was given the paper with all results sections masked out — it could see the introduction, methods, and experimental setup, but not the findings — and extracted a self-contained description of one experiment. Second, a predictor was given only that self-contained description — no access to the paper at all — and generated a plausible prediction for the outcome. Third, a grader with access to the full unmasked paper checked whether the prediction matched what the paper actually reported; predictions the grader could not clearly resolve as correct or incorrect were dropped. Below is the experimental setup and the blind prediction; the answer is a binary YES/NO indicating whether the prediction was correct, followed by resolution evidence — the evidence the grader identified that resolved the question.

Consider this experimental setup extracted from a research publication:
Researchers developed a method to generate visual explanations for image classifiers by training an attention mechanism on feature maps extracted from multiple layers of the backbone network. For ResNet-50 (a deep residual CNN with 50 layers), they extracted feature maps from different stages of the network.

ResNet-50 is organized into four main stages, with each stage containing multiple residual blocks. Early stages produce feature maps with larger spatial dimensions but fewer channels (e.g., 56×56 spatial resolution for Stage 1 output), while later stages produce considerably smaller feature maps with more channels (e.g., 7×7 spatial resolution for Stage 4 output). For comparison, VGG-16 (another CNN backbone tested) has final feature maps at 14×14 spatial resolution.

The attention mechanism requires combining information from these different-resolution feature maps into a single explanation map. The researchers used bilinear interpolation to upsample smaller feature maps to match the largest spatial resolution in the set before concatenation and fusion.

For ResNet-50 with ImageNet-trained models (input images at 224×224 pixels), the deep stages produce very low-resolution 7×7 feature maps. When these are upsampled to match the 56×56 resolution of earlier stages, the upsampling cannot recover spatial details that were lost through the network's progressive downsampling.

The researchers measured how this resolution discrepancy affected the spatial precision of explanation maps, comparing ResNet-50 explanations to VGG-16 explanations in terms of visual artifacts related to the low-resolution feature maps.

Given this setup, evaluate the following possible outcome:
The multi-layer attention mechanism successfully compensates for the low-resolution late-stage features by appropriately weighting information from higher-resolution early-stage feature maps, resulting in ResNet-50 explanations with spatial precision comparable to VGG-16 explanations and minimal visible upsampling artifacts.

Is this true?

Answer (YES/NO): NO